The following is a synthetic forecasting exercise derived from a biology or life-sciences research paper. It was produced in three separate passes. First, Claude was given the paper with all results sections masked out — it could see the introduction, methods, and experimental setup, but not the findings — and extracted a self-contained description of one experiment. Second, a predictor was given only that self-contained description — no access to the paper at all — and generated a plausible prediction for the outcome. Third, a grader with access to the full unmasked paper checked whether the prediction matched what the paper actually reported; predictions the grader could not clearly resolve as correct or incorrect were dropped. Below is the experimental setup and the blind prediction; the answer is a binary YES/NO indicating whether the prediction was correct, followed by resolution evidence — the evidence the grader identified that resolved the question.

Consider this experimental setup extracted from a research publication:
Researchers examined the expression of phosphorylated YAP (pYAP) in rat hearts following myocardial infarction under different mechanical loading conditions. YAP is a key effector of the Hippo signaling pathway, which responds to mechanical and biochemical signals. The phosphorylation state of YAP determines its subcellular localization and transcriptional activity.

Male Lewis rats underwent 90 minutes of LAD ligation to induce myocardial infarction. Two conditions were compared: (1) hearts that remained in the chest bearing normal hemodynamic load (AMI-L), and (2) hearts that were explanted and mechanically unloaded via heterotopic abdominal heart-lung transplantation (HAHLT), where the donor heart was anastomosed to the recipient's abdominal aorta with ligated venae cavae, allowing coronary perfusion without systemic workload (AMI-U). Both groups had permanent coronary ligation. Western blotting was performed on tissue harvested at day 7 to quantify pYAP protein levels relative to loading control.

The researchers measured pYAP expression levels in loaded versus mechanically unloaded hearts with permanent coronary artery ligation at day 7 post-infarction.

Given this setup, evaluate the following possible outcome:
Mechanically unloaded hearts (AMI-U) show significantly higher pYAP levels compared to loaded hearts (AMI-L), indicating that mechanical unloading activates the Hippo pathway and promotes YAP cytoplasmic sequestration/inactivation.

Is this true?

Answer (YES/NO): YES